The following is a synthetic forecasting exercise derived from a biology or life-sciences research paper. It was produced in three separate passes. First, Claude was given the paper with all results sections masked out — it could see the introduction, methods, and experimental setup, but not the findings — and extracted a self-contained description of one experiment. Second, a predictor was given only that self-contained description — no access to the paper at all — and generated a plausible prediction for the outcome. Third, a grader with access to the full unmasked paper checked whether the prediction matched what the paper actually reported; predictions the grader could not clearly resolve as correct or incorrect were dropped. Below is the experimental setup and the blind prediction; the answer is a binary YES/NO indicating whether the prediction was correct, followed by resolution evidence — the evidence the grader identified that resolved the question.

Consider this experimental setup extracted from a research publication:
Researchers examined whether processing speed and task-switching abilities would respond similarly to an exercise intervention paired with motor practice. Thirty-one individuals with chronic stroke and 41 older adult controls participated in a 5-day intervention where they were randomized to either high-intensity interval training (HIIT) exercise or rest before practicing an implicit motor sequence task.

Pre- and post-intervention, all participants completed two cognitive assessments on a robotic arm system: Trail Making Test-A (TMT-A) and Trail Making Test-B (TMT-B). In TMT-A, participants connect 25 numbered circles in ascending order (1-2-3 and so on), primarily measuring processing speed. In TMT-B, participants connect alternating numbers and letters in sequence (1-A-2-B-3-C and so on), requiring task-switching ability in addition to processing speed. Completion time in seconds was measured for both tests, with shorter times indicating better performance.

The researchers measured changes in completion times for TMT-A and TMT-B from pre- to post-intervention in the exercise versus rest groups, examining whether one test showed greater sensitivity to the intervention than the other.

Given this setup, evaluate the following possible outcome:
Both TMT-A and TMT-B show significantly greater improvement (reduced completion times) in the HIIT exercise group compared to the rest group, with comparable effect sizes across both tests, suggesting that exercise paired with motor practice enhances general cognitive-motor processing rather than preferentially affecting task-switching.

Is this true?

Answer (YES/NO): NO